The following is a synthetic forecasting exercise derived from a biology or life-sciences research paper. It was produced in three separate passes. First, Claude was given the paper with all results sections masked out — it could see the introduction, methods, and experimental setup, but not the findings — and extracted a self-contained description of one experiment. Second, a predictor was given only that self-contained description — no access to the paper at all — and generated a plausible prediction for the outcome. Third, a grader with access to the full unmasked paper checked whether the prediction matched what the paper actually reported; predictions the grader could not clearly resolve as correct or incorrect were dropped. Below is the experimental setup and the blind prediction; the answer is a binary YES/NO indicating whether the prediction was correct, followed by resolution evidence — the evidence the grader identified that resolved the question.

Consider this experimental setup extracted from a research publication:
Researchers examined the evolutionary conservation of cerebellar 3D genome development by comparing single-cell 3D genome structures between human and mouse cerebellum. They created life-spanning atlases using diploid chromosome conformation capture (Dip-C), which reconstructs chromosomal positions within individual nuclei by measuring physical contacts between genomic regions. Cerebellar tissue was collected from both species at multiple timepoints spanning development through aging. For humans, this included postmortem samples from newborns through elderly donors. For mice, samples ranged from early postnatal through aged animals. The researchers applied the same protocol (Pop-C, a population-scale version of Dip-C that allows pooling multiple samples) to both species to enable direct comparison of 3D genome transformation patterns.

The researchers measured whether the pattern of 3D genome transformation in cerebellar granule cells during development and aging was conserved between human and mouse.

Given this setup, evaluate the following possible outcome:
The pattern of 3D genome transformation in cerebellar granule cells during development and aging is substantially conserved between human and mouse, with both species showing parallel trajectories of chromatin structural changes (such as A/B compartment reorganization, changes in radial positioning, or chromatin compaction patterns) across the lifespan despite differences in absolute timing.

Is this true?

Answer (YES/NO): YES